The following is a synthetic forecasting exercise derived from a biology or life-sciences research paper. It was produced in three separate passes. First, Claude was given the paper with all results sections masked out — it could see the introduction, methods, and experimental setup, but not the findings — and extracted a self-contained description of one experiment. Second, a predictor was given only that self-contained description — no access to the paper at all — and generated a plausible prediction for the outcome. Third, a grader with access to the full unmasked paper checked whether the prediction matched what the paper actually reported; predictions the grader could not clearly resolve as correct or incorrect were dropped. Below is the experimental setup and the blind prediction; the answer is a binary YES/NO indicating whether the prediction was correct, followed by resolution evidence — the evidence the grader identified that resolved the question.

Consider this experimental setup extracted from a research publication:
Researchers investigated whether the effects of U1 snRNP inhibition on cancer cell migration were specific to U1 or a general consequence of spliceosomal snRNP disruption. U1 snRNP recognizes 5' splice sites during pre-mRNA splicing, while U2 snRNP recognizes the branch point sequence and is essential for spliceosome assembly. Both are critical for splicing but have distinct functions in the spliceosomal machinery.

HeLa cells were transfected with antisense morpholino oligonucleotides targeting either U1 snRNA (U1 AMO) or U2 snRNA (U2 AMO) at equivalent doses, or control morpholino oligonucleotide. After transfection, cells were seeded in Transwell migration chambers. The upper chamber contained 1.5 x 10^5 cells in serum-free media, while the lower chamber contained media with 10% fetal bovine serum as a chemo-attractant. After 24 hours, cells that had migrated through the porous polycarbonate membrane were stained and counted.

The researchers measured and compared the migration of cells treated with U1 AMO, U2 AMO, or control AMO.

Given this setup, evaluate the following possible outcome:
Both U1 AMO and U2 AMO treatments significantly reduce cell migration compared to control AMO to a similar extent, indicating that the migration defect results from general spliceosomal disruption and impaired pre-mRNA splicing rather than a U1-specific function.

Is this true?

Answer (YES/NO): NO